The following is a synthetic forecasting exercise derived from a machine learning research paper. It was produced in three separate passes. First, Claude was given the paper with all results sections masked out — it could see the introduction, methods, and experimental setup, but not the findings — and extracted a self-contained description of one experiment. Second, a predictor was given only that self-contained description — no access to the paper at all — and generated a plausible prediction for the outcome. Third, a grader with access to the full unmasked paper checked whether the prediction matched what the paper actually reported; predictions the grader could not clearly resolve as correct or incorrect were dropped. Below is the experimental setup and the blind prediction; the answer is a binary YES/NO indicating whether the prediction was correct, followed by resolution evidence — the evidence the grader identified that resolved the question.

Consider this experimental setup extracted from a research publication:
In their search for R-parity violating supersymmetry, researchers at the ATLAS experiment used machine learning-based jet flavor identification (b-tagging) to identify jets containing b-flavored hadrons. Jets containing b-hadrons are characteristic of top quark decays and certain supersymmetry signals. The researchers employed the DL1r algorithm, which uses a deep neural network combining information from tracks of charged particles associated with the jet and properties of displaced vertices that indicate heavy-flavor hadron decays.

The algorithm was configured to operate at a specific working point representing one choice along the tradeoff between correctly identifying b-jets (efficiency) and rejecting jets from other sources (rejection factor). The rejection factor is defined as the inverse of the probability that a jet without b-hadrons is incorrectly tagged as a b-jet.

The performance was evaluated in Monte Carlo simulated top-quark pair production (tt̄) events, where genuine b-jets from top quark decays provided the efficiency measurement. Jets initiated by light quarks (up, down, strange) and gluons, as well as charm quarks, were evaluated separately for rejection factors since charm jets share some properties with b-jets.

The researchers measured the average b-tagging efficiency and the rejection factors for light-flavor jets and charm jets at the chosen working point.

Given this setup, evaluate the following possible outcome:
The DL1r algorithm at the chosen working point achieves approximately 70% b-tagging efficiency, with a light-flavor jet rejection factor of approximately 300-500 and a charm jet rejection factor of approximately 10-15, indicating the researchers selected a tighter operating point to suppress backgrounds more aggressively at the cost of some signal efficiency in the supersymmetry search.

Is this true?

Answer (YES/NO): NO